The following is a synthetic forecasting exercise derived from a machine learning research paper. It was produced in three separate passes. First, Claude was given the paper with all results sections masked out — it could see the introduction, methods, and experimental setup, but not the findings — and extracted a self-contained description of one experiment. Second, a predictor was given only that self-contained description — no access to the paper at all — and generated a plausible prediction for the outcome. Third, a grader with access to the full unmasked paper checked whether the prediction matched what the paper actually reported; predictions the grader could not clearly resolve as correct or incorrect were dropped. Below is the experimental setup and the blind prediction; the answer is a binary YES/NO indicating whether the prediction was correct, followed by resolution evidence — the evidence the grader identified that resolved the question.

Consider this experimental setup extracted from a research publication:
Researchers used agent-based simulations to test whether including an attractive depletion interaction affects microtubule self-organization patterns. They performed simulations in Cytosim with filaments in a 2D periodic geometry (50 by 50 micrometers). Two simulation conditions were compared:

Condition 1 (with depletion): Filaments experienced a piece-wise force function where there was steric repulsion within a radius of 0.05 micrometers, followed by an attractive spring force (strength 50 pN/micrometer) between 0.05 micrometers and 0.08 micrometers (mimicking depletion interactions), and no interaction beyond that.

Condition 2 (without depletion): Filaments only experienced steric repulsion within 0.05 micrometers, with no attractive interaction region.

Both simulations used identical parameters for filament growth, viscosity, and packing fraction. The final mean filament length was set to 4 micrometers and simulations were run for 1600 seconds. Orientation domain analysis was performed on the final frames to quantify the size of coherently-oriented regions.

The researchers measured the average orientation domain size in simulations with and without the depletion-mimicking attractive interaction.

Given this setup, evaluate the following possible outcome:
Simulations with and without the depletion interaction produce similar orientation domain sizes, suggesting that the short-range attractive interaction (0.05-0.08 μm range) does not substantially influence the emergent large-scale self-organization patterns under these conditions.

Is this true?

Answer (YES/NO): YES